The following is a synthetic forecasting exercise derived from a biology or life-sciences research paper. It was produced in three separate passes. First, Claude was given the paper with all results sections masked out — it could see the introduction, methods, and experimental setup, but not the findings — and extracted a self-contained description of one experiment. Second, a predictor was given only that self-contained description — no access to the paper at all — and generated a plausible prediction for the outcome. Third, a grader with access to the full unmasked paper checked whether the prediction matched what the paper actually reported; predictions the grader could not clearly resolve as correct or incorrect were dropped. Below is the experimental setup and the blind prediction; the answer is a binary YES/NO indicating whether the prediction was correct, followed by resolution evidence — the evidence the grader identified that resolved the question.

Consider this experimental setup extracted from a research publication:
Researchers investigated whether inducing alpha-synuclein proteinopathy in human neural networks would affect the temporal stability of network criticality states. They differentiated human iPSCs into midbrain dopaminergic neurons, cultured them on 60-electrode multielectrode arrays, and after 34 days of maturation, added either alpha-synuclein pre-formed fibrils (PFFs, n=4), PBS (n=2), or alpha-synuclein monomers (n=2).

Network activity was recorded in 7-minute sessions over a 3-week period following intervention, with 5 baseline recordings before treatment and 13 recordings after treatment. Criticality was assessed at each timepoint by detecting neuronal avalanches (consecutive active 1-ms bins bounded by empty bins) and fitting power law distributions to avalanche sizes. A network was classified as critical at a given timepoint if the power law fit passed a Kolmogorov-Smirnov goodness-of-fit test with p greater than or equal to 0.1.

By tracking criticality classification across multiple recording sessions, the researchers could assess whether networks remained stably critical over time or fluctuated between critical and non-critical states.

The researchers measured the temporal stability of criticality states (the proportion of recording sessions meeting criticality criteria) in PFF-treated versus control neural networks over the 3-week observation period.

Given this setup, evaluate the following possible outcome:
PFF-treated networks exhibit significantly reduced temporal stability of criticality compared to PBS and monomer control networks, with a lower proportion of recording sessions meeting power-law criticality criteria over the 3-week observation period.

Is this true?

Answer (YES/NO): NO